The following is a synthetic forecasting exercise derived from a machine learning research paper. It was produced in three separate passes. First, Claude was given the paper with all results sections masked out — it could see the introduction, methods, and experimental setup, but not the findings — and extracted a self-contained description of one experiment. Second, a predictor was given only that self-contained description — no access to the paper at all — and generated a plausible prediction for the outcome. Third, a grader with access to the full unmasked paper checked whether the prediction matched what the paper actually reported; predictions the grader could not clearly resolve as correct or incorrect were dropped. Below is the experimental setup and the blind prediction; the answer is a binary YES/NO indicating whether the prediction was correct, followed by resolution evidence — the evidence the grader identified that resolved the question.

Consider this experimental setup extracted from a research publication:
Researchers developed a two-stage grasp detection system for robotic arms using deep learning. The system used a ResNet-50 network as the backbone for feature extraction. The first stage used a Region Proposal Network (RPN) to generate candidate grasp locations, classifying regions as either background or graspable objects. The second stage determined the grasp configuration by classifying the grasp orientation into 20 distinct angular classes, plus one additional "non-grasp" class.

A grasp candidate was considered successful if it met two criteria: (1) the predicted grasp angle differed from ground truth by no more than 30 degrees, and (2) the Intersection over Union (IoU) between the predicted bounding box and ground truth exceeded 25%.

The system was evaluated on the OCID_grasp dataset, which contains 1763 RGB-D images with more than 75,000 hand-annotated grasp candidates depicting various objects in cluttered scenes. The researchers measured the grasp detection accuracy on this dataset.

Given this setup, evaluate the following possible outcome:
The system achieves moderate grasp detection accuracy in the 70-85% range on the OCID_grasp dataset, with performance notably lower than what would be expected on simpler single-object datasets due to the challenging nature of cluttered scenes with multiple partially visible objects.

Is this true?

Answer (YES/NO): NO